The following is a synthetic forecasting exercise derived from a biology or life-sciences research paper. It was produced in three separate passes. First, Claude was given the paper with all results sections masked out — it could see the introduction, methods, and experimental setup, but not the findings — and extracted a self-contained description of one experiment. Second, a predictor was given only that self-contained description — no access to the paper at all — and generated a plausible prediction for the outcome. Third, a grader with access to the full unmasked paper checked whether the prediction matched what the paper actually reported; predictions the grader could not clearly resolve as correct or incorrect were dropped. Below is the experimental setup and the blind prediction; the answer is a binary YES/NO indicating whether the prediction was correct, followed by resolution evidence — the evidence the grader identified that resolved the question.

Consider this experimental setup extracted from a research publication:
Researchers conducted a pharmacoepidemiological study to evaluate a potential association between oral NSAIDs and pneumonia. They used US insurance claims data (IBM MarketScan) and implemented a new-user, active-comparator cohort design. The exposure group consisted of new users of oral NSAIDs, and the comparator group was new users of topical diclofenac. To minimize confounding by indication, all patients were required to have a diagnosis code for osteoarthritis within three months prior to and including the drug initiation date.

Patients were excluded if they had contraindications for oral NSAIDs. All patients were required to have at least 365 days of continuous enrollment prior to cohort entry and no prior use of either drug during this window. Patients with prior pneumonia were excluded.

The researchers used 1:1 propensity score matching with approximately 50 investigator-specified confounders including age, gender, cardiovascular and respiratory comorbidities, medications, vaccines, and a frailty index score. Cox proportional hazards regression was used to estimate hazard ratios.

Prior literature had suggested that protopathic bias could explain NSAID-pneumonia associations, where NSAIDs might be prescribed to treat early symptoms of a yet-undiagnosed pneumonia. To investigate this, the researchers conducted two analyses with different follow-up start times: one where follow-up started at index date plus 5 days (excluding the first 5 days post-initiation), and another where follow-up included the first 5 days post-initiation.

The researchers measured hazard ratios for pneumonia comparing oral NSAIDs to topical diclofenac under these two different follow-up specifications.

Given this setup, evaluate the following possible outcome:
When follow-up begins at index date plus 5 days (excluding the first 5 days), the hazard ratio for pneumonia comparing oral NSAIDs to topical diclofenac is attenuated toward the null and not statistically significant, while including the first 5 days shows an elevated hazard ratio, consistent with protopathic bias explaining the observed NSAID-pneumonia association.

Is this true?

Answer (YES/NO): NO